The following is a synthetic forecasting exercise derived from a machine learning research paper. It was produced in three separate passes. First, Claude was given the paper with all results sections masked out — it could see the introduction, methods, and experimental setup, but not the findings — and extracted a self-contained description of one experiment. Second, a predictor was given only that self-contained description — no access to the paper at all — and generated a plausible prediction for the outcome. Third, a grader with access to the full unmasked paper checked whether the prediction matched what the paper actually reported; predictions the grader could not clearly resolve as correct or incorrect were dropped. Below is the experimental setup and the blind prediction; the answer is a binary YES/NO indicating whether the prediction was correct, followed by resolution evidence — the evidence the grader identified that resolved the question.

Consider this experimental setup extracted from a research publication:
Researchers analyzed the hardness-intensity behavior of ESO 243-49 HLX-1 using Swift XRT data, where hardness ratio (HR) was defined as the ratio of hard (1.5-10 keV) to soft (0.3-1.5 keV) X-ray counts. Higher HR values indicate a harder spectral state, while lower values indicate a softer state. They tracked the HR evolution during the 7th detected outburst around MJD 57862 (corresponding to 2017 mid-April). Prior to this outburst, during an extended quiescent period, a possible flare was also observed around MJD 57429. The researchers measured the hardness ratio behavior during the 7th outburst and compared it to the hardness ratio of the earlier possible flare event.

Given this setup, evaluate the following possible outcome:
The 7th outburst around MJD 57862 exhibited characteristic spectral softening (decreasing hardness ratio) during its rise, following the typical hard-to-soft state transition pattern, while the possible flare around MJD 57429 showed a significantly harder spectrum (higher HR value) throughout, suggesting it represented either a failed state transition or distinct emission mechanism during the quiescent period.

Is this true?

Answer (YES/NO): YES